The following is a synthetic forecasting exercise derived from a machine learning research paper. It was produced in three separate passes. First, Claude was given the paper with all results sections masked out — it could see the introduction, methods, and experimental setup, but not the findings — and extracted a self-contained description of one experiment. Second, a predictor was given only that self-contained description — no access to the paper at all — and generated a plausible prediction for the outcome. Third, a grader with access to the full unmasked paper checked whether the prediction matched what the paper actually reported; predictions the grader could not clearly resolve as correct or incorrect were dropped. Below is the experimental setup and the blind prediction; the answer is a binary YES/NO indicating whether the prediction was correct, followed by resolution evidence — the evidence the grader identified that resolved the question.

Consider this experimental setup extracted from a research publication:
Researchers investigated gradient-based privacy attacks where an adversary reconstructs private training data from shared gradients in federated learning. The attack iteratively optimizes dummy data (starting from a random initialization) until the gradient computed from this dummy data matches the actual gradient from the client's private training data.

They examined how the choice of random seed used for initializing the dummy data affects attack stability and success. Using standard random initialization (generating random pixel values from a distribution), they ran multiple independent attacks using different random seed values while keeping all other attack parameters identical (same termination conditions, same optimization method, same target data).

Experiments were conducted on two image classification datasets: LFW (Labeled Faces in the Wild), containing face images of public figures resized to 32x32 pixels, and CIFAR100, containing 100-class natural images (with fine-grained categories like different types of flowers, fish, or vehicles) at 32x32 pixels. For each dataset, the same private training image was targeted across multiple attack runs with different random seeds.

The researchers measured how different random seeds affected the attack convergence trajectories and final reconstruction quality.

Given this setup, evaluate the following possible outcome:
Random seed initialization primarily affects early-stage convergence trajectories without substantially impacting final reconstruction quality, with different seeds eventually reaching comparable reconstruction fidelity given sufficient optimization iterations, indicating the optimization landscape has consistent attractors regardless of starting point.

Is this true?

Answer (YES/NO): NO